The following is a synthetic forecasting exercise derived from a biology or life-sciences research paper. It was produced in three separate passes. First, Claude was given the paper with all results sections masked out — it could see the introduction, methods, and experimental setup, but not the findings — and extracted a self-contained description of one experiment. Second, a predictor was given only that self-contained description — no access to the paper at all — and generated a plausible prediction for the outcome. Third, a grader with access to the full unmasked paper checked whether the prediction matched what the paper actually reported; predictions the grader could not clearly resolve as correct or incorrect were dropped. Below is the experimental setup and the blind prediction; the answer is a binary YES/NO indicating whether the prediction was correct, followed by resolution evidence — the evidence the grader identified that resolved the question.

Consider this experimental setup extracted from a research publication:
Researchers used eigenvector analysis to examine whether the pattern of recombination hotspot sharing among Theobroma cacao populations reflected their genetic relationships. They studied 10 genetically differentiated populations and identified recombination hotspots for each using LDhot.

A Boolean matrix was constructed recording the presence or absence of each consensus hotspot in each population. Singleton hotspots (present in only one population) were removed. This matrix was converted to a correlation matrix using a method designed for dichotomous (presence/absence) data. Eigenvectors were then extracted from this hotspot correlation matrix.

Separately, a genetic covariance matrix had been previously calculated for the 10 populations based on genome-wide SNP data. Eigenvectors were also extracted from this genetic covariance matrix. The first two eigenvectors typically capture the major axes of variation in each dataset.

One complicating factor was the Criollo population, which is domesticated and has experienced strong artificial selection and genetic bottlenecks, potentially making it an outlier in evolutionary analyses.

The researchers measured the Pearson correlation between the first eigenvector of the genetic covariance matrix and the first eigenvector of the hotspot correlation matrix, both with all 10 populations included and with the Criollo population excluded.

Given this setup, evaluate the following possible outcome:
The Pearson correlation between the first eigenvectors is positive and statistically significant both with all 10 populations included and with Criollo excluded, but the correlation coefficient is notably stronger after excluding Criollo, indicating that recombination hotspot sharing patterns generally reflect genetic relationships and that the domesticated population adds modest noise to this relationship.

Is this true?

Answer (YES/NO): NO